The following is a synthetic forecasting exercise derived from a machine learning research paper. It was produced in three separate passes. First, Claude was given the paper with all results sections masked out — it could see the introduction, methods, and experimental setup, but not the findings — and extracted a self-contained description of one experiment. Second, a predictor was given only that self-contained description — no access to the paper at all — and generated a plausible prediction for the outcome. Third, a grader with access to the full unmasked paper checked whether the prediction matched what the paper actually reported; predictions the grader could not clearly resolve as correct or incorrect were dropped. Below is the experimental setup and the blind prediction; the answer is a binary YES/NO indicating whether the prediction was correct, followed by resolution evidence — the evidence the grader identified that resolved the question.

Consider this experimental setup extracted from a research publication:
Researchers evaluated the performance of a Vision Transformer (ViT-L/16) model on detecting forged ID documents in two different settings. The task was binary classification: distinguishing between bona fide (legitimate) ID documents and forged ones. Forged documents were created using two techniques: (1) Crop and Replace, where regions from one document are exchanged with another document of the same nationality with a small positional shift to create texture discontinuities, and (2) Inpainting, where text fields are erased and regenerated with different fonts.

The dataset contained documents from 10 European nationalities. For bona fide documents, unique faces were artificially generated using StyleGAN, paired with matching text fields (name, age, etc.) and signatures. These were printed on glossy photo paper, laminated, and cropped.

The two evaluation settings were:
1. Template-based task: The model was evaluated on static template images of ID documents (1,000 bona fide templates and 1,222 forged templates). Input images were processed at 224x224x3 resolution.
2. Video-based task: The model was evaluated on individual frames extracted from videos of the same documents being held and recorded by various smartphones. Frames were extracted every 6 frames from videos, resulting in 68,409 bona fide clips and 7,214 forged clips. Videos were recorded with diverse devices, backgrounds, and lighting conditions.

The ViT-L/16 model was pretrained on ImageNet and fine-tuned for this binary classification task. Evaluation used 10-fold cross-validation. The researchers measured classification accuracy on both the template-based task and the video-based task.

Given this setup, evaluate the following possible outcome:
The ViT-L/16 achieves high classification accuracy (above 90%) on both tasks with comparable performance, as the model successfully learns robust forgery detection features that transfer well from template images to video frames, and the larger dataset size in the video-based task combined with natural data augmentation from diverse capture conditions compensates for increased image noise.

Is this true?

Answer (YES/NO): NO